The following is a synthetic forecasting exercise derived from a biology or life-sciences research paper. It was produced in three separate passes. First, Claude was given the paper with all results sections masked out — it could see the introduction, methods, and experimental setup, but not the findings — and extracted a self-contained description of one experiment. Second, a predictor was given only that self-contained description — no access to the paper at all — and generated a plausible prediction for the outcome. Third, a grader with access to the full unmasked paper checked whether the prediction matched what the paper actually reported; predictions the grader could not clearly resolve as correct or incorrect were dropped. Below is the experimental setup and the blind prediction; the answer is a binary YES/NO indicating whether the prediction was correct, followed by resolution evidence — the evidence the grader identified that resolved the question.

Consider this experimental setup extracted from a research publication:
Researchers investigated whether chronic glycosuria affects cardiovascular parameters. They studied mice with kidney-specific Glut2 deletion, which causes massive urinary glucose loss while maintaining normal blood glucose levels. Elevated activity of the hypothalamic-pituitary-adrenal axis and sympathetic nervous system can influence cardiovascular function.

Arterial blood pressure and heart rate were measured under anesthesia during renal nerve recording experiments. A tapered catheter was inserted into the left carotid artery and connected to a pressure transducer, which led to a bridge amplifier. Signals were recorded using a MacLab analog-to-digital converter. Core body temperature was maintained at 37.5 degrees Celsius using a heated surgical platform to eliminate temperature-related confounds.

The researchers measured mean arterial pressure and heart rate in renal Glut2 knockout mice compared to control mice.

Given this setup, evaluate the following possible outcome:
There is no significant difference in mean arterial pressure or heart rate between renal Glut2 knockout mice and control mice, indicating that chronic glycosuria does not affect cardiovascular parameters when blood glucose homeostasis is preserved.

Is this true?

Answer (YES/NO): YES